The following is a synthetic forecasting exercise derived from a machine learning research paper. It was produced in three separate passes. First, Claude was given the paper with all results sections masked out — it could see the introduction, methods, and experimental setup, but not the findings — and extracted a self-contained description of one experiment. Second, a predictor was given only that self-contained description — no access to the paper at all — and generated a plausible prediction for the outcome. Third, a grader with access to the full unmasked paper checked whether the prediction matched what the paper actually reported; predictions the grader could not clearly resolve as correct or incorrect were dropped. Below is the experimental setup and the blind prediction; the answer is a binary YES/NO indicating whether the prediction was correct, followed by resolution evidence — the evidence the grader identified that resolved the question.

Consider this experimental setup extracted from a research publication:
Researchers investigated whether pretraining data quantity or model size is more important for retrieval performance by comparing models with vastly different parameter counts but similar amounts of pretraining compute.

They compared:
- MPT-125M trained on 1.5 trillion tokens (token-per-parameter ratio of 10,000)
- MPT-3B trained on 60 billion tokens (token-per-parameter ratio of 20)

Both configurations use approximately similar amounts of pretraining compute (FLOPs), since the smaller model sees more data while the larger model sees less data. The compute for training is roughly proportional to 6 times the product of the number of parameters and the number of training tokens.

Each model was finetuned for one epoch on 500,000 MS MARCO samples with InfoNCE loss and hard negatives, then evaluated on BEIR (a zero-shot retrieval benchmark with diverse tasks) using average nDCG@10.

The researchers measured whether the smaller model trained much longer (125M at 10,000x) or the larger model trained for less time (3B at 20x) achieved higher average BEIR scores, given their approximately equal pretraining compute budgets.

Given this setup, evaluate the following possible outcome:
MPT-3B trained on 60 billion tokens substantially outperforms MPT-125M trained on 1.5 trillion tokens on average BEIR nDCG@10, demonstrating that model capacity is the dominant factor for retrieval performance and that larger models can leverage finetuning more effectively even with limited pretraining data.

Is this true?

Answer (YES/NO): NO